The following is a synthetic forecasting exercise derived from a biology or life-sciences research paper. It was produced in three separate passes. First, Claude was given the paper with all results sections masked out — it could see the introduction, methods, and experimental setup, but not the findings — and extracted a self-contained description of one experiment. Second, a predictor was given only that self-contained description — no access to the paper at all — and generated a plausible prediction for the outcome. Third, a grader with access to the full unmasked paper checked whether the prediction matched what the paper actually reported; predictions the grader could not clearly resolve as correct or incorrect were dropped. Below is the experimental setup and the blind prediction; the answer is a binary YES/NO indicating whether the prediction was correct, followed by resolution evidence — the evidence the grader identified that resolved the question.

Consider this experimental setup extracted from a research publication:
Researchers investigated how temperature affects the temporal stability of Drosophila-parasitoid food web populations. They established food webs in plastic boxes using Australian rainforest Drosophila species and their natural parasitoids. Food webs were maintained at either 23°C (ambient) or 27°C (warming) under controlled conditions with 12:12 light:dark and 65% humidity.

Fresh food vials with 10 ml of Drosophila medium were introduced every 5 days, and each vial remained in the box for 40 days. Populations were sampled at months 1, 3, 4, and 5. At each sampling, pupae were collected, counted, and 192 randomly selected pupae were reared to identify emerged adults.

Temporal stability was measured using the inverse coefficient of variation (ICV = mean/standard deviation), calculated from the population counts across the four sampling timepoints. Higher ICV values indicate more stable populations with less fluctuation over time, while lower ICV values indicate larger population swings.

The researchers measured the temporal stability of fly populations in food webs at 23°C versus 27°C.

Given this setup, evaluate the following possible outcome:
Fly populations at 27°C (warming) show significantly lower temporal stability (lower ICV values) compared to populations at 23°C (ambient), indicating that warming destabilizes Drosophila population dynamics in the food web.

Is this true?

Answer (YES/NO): NO